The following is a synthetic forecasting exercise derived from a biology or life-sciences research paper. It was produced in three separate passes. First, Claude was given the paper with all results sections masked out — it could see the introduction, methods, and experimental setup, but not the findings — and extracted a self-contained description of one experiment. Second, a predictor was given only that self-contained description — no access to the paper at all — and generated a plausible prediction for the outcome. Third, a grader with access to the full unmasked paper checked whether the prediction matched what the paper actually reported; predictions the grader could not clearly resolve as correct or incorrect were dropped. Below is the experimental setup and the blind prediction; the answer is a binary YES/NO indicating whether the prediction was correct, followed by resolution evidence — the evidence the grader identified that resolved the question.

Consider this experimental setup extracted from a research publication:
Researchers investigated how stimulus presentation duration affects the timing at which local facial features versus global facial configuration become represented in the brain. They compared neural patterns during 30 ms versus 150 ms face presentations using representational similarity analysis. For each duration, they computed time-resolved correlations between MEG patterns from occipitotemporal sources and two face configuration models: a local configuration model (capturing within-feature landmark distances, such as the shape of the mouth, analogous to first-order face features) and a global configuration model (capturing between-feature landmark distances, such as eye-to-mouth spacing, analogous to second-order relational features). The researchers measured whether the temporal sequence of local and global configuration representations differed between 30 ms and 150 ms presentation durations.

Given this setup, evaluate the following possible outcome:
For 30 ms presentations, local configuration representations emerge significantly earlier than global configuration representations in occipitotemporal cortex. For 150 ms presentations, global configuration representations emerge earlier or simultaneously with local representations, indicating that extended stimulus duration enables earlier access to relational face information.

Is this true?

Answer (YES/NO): NO